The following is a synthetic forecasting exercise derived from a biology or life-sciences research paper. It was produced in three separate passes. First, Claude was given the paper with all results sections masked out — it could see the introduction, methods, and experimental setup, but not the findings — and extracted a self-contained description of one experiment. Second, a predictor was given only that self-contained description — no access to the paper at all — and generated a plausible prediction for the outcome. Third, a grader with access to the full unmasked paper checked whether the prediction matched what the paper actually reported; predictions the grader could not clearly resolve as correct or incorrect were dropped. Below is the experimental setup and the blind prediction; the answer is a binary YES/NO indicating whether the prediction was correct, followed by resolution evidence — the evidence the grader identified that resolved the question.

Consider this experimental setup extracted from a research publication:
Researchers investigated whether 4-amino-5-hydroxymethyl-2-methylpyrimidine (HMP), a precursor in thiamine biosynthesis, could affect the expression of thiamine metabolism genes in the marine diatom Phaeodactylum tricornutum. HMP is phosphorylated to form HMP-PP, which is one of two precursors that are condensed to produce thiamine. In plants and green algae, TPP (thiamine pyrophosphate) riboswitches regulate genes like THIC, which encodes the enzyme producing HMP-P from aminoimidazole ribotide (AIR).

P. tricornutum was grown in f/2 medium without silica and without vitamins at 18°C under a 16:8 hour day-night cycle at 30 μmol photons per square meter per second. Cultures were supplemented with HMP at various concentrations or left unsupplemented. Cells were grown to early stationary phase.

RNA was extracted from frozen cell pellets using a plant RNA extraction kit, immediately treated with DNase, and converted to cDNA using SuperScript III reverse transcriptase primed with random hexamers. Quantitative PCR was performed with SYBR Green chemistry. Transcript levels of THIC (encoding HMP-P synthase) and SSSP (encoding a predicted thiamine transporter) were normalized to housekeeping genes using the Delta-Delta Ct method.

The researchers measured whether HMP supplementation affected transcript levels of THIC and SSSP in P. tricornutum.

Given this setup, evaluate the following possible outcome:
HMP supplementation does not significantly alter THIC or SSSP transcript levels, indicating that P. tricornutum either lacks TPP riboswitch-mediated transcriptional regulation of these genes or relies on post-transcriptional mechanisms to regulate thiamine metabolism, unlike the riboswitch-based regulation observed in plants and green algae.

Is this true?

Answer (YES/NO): YES